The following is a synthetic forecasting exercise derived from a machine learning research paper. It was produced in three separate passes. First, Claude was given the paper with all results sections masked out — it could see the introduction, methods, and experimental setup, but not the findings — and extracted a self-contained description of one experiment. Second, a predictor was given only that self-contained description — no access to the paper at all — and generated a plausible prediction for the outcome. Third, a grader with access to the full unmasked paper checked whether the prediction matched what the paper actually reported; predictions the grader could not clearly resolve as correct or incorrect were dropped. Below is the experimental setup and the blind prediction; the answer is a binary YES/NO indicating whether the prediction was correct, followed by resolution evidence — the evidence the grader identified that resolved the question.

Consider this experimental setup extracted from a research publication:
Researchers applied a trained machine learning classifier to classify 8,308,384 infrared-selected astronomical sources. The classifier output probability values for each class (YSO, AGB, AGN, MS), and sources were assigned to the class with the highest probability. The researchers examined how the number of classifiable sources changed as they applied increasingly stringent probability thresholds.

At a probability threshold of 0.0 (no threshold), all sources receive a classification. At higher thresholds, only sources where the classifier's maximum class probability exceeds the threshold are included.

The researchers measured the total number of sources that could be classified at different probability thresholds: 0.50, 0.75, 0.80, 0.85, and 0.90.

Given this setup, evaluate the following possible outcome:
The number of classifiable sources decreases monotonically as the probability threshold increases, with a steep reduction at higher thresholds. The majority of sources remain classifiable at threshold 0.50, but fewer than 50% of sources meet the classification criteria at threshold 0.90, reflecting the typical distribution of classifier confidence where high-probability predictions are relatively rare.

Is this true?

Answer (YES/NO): YES